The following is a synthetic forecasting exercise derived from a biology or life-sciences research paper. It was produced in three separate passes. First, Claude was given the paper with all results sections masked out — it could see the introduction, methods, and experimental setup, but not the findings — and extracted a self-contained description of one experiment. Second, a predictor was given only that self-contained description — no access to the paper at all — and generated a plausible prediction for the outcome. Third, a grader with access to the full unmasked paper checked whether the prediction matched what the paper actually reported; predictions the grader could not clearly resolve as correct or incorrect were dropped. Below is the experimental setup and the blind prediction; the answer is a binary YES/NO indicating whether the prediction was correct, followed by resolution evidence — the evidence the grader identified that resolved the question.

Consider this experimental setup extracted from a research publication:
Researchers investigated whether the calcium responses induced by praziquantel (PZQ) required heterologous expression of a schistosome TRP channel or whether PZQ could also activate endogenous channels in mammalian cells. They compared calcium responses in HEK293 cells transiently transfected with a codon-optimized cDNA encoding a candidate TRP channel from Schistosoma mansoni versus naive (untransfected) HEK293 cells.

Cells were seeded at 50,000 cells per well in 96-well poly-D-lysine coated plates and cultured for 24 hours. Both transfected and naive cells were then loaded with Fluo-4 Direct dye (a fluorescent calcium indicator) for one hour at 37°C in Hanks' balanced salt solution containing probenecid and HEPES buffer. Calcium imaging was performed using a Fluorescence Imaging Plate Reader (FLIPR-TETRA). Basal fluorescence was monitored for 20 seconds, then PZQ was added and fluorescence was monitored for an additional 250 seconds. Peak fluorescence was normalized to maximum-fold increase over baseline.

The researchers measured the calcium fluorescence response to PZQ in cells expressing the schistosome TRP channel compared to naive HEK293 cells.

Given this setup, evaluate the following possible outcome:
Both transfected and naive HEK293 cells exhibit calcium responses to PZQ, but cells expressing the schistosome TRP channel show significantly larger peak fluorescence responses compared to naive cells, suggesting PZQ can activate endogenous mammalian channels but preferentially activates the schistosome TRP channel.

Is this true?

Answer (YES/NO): NO